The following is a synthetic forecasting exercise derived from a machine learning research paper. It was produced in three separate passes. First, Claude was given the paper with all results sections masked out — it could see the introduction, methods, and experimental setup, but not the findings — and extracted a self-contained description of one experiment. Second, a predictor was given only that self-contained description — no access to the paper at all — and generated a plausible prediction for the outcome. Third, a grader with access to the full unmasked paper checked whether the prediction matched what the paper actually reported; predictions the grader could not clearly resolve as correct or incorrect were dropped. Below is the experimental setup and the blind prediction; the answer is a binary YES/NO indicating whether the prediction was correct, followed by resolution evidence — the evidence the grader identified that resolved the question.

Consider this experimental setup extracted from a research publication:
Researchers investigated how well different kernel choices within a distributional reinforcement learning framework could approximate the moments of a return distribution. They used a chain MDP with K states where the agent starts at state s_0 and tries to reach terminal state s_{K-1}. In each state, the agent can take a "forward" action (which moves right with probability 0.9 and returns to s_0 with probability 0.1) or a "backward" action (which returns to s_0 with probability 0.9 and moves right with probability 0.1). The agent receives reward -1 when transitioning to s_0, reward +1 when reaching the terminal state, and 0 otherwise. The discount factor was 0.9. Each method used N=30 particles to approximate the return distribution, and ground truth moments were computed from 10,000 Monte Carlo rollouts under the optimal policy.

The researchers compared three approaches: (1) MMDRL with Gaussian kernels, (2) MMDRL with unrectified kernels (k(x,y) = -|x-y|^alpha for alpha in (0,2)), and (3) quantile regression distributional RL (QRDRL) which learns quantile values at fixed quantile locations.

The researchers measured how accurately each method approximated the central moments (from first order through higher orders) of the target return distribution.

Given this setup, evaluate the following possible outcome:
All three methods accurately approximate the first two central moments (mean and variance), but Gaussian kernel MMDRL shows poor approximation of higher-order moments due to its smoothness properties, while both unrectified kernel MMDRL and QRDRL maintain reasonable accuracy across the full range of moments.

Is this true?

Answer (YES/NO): NO